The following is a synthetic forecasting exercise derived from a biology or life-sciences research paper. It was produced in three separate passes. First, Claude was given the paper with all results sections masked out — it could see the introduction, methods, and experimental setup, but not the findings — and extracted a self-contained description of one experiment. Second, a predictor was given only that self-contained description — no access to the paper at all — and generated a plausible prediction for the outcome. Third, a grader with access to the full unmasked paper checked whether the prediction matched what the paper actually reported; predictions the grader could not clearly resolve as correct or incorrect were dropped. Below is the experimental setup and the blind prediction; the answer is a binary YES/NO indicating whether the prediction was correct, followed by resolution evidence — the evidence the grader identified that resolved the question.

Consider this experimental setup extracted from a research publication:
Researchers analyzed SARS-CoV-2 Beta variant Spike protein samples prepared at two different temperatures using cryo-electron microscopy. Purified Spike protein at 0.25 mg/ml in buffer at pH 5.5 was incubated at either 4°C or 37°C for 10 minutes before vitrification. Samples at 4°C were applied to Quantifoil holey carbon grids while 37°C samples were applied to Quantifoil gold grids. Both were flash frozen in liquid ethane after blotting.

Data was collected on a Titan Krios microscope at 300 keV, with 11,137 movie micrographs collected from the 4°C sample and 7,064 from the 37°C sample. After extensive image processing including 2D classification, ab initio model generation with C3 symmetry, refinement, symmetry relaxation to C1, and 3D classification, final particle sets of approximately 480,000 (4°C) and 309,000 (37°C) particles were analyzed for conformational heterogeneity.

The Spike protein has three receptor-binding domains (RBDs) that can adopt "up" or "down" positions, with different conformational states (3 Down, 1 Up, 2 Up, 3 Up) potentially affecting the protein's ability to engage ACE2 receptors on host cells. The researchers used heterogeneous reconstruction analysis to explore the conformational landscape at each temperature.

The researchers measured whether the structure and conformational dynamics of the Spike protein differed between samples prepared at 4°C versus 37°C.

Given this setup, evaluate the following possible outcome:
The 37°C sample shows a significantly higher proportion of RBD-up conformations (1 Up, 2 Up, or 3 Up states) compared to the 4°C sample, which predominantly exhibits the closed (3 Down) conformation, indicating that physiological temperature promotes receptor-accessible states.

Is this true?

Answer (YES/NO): NO